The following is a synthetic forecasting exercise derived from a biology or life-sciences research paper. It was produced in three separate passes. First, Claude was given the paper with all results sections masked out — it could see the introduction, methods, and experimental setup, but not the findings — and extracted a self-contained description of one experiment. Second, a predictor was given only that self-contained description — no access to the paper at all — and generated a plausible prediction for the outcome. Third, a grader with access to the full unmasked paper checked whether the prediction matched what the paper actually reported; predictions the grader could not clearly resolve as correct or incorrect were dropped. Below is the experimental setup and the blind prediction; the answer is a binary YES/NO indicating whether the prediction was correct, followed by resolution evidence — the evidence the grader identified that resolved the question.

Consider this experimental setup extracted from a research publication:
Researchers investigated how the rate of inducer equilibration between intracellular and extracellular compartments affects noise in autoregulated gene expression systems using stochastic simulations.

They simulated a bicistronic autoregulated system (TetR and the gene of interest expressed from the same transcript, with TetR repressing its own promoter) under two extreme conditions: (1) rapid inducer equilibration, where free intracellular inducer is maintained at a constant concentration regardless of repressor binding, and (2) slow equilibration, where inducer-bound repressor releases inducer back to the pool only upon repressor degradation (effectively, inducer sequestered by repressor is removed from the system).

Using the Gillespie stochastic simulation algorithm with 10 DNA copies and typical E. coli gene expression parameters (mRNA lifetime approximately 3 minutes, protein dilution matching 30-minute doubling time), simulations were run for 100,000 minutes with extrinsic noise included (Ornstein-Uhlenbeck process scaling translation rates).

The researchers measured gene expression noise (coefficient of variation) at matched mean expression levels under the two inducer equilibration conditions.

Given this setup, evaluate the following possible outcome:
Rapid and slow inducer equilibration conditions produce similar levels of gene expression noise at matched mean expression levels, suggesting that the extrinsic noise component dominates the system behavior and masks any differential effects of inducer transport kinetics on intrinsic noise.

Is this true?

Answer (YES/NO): NO